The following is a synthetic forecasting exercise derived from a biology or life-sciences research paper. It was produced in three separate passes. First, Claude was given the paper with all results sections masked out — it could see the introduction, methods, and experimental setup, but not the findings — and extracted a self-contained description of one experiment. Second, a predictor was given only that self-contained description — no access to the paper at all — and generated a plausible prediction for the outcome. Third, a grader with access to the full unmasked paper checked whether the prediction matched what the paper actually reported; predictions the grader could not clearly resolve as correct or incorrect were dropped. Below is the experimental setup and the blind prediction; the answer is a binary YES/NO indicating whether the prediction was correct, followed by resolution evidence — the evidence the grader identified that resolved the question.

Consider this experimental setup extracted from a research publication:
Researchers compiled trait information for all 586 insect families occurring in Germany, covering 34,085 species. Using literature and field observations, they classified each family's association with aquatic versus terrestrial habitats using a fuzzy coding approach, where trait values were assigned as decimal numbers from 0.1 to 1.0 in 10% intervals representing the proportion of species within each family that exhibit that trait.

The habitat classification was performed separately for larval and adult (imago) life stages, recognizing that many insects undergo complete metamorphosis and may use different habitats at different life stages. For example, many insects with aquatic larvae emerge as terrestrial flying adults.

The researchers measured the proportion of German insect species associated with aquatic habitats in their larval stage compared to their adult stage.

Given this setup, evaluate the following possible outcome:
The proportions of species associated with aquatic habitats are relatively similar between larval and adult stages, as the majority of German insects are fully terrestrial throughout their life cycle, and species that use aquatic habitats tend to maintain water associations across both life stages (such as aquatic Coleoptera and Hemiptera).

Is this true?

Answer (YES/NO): NO